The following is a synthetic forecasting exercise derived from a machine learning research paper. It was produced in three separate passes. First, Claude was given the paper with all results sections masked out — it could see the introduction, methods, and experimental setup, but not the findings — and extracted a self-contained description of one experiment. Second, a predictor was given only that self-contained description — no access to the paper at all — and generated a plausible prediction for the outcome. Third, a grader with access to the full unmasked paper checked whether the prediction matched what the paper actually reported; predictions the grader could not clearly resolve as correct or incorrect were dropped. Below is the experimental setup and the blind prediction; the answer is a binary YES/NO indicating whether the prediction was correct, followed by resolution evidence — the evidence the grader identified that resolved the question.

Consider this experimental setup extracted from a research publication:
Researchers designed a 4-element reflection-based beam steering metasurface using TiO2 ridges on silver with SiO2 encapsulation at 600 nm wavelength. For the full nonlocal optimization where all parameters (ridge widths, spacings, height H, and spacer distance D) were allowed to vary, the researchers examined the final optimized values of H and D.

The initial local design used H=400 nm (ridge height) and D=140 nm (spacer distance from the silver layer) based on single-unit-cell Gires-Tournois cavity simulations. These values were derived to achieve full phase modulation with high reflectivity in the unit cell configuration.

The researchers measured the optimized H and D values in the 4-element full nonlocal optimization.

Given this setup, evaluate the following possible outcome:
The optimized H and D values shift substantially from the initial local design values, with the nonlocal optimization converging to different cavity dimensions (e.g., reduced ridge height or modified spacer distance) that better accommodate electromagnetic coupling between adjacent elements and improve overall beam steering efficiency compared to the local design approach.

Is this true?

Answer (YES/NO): YES